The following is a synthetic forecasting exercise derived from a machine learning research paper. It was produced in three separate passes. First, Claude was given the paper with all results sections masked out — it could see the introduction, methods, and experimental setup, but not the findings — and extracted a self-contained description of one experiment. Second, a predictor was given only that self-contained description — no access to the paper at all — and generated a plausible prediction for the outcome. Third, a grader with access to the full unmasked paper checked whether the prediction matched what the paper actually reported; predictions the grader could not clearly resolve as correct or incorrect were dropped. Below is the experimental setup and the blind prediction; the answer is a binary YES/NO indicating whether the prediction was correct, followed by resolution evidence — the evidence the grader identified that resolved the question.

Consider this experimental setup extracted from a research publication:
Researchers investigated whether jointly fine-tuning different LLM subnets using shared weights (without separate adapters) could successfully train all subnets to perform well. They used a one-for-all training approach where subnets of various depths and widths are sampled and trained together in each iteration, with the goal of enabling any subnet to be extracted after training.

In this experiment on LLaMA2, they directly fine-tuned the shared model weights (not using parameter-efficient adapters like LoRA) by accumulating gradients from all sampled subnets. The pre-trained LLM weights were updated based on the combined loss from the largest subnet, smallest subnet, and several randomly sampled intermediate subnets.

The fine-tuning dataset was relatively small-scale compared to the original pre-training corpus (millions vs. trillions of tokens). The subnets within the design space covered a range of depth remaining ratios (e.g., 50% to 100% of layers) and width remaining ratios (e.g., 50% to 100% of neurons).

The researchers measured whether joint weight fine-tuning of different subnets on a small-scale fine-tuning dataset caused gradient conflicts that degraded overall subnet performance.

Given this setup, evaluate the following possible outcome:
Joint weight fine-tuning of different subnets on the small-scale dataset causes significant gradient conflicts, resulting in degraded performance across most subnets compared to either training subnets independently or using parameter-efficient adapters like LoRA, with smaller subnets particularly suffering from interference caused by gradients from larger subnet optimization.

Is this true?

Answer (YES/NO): YES